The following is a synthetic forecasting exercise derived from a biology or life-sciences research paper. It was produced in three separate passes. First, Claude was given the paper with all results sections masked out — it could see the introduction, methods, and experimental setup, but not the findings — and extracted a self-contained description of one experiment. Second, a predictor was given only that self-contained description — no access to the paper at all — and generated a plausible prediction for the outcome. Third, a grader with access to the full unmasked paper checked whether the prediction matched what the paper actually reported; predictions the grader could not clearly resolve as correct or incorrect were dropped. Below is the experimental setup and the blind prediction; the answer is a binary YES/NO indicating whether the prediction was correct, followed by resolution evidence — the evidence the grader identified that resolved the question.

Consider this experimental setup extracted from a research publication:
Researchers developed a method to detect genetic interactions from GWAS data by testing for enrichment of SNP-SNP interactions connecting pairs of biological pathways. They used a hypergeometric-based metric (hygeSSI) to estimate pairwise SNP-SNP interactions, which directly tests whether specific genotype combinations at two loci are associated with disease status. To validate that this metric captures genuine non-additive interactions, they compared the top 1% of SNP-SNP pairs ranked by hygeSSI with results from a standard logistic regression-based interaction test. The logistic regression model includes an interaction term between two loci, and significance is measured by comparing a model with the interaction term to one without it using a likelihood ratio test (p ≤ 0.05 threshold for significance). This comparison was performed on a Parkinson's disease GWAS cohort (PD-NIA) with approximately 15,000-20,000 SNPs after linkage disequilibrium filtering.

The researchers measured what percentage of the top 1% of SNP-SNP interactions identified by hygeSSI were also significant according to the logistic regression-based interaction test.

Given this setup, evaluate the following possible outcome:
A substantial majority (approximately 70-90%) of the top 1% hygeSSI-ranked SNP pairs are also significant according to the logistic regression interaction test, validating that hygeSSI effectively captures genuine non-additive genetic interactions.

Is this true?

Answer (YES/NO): NO